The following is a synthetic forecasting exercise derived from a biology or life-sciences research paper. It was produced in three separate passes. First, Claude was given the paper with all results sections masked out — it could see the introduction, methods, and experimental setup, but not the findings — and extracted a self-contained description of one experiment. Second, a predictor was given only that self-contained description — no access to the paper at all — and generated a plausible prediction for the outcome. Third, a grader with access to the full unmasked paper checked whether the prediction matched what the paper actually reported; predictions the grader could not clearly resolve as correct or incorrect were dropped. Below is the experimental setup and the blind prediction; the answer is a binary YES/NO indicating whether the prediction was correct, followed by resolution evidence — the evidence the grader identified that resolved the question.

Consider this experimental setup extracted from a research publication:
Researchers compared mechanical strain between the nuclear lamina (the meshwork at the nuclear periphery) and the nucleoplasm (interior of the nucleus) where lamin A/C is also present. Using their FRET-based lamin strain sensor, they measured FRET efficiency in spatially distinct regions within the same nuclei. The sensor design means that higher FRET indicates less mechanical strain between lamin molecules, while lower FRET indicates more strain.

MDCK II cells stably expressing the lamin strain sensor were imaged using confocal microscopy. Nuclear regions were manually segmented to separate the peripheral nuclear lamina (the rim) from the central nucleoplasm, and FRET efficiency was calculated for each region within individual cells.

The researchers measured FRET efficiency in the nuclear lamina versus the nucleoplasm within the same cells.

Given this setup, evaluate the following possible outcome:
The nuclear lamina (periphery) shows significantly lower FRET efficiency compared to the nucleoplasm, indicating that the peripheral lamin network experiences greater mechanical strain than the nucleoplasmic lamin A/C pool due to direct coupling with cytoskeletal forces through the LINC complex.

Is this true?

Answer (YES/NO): NO